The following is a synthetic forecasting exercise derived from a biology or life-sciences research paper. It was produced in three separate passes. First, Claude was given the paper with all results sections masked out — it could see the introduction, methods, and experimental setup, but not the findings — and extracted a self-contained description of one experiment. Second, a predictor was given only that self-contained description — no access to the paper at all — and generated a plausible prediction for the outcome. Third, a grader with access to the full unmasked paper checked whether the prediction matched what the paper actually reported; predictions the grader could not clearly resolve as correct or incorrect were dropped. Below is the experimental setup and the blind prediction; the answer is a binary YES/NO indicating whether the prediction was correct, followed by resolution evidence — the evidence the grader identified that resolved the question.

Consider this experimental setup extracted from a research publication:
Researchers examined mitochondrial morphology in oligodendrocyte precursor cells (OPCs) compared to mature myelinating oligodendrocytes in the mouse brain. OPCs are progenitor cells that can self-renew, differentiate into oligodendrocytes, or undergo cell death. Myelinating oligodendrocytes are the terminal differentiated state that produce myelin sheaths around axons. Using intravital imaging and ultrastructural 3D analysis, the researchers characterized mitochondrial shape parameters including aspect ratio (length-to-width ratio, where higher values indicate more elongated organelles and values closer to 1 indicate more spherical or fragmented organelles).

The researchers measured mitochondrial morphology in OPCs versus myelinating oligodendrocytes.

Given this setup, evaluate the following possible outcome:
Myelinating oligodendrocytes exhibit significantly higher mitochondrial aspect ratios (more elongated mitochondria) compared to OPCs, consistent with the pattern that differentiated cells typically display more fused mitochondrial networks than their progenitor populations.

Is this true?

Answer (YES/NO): NO